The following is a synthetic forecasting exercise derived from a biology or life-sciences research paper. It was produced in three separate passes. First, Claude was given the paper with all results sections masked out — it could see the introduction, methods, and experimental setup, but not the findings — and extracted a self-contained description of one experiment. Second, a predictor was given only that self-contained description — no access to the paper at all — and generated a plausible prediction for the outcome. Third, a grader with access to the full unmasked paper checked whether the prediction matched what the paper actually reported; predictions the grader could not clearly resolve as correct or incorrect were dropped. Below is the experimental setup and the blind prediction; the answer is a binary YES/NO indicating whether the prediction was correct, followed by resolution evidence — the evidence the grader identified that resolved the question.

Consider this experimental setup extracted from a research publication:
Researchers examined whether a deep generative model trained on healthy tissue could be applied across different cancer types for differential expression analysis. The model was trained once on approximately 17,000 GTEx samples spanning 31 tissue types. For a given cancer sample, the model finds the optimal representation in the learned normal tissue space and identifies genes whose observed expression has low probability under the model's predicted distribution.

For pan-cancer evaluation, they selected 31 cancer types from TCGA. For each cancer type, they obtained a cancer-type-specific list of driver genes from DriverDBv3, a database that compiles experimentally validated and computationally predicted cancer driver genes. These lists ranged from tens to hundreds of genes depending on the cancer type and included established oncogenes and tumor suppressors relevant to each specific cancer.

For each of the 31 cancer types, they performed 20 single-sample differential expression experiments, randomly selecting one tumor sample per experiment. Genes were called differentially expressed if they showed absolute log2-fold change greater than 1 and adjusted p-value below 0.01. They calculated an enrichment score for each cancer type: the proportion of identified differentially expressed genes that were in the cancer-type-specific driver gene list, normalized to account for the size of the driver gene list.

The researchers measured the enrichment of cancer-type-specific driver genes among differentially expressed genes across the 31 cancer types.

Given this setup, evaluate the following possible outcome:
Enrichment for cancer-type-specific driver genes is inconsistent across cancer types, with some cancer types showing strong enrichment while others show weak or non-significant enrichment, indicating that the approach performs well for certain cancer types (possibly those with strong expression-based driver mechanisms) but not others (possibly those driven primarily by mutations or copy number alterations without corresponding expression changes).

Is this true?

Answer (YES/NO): NO